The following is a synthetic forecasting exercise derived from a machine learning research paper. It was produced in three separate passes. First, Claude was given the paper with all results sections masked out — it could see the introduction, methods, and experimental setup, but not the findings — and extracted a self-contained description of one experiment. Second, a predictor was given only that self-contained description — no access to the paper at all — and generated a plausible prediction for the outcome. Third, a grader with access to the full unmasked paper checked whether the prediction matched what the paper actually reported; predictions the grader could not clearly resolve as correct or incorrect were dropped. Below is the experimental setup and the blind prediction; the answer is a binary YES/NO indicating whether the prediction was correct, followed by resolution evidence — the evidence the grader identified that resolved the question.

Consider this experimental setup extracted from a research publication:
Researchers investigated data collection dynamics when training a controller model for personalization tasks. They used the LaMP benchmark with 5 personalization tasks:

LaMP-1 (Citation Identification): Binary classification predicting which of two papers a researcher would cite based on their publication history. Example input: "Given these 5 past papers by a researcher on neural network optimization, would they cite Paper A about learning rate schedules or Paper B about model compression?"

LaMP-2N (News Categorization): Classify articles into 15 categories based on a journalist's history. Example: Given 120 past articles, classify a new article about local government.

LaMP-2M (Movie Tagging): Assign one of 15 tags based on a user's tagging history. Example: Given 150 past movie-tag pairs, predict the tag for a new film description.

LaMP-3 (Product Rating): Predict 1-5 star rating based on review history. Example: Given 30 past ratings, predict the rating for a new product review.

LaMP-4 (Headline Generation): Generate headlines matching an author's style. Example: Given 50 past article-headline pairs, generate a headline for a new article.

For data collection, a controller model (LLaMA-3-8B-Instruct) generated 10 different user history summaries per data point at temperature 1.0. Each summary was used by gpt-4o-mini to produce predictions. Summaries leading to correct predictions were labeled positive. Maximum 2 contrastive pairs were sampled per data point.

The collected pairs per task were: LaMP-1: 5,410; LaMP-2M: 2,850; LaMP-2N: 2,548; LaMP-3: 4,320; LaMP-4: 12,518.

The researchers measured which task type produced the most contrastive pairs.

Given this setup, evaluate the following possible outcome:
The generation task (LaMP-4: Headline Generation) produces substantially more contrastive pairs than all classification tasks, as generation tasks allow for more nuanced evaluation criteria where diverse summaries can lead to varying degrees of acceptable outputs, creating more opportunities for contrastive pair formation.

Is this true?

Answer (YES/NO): YES